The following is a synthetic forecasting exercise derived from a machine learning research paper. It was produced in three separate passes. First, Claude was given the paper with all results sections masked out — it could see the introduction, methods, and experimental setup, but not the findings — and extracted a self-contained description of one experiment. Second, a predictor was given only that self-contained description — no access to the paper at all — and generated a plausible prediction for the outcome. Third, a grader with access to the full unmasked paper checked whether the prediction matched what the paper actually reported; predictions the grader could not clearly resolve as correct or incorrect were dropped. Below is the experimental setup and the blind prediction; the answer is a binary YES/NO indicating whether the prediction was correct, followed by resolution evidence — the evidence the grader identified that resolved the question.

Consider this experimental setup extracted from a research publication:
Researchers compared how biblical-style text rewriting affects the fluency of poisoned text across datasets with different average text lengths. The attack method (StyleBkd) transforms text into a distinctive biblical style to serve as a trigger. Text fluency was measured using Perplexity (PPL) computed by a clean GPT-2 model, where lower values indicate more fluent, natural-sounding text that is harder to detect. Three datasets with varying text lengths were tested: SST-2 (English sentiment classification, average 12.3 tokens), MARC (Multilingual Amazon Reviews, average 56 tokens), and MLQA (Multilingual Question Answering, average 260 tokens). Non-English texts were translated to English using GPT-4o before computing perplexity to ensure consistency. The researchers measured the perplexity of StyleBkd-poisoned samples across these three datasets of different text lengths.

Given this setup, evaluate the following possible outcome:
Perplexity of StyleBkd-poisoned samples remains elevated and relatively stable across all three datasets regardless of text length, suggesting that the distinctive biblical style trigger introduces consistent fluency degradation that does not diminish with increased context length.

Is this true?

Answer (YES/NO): NO